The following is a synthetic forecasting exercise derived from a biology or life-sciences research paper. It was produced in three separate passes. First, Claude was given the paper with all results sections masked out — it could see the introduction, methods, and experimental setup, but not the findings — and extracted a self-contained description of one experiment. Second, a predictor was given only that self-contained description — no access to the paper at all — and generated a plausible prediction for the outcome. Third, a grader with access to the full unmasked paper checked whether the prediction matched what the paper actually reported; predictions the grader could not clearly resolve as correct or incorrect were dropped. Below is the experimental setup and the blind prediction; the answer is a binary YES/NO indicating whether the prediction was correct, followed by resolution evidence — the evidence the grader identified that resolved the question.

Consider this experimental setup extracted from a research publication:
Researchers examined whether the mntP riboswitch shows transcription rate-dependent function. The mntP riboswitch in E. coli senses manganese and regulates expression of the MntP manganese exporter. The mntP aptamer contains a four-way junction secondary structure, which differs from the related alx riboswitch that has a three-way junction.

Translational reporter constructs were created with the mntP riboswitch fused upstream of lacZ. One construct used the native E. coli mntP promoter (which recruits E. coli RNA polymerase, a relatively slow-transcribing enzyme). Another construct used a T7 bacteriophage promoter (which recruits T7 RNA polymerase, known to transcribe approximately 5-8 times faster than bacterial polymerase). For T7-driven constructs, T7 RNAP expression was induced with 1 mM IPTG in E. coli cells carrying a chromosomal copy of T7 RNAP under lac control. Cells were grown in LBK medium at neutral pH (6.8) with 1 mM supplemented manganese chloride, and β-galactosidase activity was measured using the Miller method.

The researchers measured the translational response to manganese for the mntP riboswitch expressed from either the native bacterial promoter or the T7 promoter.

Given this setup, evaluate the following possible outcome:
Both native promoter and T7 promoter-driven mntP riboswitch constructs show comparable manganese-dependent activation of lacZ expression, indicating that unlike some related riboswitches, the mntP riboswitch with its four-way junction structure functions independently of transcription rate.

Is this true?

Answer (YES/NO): NO